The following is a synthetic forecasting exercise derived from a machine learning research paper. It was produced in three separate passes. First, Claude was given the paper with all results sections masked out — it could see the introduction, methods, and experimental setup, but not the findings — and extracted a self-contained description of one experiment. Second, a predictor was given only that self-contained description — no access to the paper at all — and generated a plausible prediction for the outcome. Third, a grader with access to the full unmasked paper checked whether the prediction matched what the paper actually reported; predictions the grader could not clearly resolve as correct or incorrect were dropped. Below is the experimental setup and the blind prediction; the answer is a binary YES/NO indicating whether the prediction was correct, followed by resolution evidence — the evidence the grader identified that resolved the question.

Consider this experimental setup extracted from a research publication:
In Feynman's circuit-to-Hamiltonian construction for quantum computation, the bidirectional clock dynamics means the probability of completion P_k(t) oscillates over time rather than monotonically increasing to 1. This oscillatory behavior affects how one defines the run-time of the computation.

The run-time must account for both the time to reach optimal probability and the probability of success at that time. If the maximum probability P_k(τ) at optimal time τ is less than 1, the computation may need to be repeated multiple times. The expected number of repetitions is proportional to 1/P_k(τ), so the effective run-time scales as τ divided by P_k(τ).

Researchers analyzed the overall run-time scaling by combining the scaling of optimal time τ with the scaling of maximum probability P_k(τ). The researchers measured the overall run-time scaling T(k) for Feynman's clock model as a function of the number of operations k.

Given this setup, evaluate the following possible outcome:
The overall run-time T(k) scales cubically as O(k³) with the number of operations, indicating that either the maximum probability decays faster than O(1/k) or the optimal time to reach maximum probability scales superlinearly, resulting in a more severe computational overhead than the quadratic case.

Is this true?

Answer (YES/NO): NO